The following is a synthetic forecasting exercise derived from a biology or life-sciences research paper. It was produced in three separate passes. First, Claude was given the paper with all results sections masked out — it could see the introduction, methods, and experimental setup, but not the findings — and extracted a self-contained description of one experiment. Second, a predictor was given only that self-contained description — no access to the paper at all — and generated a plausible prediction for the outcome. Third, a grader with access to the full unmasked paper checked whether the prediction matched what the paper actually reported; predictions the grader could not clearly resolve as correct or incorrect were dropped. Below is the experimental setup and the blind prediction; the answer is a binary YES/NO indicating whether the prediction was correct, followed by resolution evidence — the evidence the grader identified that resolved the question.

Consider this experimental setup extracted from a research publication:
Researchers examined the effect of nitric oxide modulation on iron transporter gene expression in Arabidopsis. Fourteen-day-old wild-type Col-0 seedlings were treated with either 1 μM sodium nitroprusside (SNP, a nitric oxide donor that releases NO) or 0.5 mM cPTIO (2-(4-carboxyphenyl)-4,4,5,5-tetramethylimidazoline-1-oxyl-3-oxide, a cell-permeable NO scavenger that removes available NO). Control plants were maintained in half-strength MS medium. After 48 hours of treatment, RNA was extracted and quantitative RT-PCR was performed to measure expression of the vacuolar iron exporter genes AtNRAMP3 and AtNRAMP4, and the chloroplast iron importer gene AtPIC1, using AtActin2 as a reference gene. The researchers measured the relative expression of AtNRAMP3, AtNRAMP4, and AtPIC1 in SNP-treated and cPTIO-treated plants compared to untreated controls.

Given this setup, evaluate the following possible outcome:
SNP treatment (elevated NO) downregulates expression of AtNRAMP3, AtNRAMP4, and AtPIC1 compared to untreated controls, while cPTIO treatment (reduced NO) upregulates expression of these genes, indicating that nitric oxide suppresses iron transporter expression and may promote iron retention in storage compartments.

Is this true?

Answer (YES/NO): NO